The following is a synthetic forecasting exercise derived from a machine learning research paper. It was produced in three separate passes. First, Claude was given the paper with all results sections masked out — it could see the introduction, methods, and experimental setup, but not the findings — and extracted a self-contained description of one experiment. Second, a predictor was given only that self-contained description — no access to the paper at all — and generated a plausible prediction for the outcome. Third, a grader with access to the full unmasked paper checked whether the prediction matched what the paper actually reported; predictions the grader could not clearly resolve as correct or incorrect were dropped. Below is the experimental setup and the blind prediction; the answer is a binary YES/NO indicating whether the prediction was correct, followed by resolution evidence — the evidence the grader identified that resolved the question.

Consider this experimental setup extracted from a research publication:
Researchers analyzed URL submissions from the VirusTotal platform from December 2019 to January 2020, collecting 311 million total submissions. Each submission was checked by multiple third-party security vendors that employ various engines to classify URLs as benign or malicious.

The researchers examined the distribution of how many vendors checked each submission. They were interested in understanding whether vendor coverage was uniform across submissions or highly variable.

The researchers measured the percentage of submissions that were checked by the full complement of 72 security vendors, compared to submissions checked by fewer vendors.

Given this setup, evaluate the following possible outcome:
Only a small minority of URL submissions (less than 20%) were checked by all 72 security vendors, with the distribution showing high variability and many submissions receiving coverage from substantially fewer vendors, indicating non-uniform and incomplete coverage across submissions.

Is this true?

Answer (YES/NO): NO